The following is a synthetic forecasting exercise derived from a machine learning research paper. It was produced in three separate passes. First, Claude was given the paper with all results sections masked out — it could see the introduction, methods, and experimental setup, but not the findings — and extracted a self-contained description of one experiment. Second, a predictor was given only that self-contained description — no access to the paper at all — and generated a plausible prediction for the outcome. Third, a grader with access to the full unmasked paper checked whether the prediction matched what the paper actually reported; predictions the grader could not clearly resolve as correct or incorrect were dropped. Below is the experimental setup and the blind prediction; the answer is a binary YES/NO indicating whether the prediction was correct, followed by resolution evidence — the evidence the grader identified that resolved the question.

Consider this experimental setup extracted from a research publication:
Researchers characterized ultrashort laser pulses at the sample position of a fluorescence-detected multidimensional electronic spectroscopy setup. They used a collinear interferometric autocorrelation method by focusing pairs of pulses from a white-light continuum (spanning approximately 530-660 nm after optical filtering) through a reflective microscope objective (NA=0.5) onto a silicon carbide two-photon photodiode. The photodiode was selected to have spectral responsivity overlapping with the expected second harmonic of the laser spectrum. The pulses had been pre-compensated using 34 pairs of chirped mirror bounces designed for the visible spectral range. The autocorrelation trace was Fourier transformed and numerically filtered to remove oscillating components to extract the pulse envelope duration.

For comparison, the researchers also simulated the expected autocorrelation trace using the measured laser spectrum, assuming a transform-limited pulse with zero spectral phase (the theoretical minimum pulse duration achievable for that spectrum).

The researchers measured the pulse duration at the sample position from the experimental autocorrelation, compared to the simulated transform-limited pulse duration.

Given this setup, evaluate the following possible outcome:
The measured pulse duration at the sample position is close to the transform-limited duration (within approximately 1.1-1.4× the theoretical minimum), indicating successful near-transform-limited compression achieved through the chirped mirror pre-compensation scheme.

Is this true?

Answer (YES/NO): YES